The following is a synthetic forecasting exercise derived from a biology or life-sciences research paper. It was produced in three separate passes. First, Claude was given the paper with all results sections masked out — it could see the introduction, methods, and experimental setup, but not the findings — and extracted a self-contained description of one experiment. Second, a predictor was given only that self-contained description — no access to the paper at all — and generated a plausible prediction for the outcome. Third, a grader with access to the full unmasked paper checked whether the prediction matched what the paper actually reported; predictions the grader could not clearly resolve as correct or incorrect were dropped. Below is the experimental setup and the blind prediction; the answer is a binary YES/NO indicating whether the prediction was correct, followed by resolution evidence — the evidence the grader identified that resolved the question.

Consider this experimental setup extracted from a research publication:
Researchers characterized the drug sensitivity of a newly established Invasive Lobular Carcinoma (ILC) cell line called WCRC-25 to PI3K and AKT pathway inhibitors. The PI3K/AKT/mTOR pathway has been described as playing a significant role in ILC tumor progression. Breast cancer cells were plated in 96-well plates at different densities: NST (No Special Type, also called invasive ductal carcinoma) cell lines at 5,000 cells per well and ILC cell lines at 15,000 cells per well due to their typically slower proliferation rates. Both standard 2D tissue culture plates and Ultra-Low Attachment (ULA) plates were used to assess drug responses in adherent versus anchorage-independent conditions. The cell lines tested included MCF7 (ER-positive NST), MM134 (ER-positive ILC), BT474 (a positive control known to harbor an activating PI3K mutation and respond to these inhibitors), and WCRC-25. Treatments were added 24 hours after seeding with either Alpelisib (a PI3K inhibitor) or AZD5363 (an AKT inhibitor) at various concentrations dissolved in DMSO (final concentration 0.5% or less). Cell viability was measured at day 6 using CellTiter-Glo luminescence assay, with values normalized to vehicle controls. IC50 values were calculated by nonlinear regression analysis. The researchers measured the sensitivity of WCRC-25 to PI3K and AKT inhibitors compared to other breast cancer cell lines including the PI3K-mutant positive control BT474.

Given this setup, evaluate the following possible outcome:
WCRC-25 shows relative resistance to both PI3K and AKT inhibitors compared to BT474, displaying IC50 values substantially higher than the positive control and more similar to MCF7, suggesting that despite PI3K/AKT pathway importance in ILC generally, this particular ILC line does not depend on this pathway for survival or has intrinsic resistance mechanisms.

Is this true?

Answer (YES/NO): NO